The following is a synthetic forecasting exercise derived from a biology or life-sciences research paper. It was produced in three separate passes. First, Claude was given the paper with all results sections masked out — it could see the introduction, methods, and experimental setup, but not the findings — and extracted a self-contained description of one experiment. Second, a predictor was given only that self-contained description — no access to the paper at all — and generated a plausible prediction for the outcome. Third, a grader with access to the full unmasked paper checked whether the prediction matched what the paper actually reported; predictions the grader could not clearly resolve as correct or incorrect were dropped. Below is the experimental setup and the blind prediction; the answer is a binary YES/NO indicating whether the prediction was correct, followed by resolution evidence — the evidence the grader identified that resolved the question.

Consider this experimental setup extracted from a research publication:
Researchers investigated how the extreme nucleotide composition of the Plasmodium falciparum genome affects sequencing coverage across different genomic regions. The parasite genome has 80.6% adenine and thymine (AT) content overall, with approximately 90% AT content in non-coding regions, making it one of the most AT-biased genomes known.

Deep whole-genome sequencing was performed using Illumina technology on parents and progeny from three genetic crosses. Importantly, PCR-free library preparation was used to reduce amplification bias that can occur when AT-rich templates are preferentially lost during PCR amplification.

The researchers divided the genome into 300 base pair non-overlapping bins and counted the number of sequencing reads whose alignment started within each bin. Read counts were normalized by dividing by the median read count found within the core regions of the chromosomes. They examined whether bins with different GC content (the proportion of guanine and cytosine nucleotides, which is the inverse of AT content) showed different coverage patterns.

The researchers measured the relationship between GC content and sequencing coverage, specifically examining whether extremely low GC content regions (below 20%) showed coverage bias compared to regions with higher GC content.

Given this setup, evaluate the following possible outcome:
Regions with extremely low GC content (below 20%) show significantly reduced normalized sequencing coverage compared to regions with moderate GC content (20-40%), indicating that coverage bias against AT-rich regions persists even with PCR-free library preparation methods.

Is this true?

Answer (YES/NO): YES